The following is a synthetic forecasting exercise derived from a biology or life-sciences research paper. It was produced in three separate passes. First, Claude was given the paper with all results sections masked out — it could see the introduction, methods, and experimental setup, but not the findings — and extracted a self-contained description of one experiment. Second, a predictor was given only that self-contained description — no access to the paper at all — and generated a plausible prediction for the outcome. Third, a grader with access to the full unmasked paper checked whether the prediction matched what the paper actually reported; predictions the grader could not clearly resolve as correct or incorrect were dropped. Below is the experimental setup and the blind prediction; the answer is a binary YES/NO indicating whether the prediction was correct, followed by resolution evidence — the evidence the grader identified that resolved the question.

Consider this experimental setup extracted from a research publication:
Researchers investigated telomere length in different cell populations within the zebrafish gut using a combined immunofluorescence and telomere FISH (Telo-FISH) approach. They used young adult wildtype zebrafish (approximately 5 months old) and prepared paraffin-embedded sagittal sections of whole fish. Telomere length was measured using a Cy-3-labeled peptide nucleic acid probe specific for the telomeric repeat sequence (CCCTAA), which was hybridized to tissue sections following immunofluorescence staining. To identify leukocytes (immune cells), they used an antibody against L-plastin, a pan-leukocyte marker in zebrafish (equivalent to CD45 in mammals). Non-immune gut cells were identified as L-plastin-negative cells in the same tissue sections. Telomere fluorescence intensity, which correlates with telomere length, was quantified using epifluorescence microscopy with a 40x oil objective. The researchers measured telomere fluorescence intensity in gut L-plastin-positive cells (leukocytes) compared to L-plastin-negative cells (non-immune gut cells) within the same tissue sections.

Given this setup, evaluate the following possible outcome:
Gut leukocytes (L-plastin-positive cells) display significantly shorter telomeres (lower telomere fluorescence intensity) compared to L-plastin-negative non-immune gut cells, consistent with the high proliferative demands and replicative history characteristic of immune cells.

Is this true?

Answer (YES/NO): NO